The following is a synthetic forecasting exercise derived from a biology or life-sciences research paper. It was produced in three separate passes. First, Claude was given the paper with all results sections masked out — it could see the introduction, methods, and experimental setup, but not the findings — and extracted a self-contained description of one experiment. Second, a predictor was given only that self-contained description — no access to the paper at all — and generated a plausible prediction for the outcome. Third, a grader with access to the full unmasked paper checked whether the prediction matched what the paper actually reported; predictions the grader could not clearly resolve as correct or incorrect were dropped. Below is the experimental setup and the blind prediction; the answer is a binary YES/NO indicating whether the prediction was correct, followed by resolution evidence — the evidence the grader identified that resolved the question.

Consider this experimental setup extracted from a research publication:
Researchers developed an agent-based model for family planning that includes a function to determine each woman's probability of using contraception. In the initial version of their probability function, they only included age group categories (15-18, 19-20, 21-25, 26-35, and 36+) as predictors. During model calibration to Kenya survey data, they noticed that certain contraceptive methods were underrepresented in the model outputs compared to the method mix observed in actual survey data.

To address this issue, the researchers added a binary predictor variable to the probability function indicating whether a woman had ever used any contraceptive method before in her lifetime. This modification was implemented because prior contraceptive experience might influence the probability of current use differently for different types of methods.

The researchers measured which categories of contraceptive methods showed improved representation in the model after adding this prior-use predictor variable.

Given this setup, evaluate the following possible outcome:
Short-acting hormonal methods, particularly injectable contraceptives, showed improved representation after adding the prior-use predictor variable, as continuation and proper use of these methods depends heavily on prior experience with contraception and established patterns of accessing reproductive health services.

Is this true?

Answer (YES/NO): NO